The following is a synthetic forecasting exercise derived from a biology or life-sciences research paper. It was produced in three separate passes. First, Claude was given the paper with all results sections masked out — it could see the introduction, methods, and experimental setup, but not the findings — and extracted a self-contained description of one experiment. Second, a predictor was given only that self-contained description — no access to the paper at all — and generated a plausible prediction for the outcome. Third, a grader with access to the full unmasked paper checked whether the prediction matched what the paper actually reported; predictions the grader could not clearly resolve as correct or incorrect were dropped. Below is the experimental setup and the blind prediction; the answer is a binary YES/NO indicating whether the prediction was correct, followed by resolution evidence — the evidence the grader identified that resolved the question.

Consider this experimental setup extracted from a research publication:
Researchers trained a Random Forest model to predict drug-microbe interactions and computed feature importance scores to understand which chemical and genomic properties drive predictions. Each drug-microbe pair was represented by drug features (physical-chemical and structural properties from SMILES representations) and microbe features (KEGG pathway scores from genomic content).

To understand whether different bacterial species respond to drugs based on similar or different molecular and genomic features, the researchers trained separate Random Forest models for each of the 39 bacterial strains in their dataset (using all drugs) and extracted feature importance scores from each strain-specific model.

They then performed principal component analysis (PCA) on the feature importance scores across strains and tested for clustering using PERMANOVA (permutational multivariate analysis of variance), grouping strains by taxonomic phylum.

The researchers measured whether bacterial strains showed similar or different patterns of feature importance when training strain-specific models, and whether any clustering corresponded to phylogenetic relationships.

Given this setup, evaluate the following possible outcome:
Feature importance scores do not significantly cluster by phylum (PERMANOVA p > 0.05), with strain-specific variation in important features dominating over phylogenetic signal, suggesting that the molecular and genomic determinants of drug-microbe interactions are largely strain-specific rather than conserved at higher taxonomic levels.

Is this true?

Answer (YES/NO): NO